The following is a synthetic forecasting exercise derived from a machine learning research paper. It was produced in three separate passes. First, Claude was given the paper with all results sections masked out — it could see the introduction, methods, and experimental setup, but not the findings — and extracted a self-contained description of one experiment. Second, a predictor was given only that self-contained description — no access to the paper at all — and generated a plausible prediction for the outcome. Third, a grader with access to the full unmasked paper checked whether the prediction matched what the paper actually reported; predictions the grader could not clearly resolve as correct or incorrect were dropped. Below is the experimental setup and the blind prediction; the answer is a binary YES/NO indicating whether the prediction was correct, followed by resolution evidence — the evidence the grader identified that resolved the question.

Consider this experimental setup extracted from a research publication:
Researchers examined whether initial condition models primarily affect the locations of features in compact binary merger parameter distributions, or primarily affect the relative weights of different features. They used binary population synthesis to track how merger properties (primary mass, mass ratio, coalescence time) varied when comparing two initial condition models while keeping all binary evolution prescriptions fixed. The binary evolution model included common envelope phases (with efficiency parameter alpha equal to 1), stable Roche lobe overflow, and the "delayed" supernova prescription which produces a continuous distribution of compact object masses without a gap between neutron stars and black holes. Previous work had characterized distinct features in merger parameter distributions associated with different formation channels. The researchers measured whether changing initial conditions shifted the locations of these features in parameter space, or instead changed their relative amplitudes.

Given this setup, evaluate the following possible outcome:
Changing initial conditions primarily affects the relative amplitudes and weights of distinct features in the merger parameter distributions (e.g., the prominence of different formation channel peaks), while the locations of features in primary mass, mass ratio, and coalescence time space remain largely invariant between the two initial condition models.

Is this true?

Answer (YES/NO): YES